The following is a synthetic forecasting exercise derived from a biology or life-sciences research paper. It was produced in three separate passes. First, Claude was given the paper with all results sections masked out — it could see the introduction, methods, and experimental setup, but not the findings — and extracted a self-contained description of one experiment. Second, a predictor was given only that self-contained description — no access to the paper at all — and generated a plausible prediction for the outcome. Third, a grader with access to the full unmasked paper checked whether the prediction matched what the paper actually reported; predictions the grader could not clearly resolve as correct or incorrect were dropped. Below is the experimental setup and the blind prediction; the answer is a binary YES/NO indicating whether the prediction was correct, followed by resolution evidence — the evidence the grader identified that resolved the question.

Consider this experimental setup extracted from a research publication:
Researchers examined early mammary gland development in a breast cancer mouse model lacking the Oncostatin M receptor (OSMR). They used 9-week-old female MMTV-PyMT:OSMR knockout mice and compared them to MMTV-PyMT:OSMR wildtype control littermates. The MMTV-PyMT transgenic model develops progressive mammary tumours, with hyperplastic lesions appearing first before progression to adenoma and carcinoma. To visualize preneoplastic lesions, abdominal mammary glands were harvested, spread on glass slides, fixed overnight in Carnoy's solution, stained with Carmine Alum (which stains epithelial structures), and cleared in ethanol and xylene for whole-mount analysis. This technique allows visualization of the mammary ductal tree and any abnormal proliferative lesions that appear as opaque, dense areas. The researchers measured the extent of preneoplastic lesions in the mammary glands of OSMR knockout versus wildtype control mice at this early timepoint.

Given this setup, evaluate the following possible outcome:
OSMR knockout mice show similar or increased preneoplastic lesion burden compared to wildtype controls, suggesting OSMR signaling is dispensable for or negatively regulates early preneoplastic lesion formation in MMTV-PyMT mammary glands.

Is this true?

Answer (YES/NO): NO